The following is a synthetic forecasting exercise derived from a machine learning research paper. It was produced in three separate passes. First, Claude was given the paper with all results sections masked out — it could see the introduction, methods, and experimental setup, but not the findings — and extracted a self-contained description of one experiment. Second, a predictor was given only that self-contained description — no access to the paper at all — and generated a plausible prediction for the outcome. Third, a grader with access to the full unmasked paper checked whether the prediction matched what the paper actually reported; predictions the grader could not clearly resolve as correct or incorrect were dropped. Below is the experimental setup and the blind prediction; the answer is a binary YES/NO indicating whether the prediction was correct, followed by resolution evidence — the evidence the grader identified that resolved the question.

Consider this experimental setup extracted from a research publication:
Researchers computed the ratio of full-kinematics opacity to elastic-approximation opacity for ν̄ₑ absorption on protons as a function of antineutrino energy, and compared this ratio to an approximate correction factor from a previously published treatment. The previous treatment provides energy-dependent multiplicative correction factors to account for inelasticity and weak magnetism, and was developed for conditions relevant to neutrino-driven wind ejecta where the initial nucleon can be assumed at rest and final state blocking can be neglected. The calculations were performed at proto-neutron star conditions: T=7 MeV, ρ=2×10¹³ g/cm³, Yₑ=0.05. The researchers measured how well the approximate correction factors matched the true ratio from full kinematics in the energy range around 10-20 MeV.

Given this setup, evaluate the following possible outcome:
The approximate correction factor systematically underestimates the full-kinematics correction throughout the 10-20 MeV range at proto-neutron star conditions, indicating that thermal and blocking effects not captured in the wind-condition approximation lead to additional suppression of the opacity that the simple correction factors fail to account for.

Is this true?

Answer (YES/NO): NO